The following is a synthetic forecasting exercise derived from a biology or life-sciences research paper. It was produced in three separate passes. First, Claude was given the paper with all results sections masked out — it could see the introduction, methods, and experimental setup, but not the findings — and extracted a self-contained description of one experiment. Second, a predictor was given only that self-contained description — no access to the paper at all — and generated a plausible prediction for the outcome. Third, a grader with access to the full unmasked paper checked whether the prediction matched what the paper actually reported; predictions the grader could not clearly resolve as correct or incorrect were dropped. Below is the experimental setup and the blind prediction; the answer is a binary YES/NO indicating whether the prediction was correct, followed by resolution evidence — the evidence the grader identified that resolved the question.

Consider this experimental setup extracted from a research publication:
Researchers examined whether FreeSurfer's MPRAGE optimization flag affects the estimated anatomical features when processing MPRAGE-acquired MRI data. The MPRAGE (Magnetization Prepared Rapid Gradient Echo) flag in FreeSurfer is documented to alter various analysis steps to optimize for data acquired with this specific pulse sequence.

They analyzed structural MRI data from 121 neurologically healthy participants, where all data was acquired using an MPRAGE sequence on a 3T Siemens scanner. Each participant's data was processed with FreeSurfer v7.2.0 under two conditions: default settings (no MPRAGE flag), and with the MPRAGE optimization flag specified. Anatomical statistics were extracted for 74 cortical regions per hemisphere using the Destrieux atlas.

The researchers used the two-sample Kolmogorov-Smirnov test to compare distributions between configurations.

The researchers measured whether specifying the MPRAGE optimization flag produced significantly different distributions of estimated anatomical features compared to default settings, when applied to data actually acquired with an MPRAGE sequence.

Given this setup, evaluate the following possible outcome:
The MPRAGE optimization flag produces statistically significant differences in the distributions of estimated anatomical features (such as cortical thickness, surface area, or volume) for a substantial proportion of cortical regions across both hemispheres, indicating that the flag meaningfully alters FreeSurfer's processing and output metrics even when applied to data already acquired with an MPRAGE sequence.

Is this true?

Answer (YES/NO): NO